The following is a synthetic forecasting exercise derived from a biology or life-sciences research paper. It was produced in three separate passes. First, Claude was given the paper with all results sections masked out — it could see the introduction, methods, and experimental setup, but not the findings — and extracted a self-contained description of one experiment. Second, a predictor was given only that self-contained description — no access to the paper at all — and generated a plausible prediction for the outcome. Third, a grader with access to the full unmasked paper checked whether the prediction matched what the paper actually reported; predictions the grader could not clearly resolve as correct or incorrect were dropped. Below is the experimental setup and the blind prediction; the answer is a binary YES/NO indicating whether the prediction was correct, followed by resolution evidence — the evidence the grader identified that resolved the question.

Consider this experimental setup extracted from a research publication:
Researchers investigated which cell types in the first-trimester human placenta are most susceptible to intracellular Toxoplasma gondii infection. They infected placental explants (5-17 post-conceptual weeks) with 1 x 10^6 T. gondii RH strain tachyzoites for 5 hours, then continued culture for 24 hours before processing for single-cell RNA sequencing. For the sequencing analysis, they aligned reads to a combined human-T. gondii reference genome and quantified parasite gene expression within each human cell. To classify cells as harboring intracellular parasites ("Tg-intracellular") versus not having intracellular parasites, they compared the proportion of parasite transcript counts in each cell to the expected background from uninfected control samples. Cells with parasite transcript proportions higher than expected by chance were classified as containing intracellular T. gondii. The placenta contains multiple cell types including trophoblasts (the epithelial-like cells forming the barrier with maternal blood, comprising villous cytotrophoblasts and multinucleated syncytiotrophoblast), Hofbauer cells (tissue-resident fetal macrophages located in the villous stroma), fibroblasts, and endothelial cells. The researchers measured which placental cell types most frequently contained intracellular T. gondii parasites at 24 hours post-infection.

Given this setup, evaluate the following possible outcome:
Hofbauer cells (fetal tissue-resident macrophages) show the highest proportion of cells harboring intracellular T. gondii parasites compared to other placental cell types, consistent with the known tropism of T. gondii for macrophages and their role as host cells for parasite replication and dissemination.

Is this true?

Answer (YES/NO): YES